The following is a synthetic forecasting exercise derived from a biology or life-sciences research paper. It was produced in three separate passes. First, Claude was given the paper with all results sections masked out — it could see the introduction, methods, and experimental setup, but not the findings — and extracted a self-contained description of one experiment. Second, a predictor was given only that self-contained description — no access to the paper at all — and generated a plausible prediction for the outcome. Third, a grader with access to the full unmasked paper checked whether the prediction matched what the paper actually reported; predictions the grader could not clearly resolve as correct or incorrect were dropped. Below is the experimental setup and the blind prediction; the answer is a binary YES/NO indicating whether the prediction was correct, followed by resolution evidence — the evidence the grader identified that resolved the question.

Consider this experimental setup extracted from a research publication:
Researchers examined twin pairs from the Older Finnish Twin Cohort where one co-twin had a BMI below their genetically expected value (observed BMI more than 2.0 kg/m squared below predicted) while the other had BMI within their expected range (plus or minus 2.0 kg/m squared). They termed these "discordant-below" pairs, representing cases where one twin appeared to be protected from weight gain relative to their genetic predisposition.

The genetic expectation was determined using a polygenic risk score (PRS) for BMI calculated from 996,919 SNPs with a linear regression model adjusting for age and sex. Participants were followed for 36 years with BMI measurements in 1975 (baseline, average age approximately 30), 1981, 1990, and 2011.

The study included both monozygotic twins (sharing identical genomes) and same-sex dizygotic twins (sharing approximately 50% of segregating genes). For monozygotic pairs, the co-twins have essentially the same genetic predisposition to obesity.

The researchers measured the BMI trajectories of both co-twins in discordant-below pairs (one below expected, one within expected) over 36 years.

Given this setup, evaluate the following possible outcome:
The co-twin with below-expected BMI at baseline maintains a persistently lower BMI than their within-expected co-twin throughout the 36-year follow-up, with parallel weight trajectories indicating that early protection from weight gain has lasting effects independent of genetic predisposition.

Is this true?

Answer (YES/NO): NO